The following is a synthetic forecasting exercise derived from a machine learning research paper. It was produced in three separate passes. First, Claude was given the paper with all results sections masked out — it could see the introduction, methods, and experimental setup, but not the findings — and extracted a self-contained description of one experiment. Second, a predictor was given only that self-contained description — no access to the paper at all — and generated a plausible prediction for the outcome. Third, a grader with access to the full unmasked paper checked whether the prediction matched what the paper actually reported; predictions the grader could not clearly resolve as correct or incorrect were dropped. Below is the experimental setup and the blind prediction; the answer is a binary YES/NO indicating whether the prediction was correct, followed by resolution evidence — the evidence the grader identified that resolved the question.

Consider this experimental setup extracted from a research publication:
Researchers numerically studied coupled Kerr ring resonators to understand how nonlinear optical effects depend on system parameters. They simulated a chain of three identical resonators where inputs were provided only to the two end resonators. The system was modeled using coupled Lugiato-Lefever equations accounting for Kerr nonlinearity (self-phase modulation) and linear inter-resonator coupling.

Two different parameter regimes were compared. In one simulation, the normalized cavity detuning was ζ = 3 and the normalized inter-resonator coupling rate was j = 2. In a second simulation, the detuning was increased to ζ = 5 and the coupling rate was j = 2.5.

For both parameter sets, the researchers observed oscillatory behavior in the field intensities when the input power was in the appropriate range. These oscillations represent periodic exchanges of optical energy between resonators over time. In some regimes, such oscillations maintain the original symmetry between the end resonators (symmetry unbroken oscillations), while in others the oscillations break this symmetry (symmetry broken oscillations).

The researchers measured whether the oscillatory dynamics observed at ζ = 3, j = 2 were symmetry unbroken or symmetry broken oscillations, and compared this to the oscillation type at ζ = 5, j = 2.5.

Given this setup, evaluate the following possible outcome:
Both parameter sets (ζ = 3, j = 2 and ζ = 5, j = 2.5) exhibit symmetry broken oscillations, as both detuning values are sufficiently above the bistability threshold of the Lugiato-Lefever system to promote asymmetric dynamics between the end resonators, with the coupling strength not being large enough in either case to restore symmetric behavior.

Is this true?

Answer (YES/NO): NO